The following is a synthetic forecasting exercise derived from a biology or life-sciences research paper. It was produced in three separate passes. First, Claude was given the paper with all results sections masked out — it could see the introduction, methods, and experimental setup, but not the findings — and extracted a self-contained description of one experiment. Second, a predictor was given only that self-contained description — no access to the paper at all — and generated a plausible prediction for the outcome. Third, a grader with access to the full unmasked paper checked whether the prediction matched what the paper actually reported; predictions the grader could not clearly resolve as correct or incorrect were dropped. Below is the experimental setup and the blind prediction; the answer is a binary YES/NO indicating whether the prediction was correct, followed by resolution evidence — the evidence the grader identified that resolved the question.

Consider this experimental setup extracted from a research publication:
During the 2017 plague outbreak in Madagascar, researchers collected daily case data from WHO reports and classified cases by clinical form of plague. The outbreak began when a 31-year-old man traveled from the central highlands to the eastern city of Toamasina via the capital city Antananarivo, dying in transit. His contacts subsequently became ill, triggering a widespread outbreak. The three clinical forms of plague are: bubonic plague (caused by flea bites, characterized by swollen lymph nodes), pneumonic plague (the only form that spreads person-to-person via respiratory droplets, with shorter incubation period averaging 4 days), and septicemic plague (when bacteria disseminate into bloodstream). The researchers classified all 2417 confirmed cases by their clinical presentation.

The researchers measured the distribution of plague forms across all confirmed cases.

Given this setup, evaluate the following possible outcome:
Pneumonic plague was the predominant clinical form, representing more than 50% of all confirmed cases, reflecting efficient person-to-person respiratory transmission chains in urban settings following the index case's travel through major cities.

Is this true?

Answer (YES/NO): YES